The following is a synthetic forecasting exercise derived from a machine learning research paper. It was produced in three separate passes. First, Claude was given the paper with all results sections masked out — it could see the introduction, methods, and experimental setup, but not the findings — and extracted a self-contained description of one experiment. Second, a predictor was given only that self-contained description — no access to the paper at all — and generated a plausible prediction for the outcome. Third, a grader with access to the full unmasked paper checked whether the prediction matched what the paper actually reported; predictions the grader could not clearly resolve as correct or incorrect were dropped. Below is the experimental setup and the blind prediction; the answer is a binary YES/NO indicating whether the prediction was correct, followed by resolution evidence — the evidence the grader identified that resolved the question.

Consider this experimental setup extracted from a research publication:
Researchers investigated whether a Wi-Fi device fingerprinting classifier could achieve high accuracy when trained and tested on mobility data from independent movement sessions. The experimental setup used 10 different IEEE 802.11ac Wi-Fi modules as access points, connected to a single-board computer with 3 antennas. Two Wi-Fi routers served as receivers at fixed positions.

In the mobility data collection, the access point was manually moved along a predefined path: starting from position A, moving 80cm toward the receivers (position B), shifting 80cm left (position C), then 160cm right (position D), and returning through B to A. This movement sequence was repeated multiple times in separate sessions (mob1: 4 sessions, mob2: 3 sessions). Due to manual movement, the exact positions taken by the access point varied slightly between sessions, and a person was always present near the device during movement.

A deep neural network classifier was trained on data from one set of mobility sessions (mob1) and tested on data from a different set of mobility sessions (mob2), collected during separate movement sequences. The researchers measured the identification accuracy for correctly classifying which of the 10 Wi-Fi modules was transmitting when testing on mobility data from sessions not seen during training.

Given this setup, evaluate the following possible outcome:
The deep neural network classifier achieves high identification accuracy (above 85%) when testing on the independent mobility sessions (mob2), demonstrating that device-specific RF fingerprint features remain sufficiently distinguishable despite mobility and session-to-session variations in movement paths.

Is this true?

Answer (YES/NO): NO